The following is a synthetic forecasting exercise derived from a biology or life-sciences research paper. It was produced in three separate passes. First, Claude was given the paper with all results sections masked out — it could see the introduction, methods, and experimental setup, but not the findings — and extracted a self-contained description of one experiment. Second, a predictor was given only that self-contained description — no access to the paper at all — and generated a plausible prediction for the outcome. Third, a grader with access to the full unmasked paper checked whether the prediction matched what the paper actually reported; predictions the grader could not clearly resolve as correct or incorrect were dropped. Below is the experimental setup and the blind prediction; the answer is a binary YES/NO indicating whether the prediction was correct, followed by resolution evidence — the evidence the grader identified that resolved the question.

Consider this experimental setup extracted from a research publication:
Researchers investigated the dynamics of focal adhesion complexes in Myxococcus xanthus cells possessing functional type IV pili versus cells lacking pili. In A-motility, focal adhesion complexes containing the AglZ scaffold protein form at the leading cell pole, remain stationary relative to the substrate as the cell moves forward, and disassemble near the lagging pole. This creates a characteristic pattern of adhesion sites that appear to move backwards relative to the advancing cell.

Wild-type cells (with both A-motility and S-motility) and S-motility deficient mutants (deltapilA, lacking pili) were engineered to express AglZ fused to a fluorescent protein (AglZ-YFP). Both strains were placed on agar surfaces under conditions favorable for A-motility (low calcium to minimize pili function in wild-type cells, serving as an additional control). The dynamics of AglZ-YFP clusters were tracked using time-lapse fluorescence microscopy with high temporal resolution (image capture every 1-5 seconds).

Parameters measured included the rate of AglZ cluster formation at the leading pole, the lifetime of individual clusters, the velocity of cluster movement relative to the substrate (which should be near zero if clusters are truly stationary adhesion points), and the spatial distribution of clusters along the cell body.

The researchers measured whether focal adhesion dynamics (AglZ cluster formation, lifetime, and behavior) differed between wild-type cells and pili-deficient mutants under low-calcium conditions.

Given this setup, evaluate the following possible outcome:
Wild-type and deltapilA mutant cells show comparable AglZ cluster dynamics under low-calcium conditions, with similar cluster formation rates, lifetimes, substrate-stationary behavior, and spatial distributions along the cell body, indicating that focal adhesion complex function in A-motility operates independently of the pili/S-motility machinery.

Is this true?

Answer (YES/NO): YES